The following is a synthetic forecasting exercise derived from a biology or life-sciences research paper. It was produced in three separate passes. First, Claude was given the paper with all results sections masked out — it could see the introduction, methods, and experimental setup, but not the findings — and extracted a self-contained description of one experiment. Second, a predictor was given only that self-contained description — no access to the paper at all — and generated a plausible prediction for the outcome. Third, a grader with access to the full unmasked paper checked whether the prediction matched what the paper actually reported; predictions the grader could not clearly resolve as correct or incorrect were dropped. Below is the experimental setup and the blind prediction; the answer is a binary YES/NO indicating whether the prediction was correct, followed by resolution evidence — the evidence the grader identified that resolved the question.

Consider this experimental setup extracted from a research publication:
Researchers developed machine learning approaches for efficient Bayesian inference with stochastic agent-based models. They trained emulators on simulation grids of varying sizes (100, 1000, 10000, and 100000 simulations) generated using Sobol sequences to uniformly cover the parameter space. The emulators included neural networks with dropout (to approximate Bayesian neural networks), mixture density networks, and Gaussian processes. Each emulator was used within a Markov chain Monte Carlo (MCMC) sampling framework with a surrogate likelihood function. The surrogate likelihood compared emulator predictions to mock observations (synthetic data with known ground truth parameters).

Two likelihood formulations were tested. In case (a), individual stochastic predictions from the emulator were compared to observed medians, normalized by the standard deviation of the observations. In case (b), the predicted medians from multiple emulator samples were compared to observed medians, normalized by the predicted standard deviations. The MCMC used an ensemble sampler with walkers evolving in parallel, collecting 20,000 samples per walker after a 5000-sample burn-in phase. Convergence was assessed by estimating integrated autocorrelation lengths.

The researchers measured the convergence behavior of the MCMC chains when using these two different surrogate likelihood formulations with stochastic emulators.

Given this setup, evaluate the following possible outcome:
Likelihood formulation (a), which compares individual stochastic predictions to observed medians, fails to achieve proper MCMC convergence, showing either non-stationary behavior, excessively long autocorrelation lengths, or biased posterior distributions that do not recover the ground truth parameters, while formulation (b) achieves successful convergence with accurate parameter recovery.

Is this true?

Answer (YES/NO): NO